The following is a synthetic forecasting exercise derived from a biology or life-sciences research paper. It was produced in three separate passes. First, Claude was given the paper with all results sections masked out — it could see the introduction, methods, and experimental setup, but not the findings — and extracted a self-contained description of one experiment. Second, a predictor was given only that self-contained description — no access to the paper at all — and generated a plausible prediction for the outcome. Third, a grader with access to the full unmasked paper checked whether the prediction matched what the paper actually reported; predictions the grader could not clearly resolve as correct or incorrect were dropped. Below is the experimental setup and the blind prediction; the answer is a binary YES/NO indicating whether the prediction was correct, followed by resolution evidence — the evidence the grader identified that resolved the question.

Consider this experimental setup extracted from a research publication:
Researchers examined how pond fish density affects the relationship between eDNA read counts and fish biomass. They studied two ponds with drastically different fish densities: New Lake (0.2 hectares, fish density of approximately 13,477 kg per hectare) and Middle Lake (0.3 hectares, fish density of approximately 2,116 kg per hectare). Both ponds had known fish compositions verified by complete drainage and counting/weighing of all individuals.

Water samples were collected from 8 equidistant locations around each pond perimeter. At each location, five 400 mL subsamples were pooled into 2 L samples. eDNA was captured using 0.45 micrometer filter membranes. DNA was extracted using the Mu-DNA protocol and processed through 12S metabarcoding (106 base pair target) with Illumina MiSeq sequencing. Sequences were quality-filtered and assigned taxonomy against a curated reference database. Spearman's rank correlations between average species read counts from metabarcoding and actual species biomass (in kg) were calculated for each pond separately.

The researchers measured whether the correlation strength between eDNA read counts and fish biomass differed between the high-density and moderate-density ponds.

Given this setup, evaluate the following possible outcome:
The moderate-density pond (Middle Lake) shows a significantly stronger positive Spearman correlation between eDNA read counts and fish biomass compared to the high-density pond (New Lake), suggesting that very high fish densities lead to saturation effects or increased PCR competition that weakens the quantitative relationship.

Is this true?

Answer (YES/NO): NO